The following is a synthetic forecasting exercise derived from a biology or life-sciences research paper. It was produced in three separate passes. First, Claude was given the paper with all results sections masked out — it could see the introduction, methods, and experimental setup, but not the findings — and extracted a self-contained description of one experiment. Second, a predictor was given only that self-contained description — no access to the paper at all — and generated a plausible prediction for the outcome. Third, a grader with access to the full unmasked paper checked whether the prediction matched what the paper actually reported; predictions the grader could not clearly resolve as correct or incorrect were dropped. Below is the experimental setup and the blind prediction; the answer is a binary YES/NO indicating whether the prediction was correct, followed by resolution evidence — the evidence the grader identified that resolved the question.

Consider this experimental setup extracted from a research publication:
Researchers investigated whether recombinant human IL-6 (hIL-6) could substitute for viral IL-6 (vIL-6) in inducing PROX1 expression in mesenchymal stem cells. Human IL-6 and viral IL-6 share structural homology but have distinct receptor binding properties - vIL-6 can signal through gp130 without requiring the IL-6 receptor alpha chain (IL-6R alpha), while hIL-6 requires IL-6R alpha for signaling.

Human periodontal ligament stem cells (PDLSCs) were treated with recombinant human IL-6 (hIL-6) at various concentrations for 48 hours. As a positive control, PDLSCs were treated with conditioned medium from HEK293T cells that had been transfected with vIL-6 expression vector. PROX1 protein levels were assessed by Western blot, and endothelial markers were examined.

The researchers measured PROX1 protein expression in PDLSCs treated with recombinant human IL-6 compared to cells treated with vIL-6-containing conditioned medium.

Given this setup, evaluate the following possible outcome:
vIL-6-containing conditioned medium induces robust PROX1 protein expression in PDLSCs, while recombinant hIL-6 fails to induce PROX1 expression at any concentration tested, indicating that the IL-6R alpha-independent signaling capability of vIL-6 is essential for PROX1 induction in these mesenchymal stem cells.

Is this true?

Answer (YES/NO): NO